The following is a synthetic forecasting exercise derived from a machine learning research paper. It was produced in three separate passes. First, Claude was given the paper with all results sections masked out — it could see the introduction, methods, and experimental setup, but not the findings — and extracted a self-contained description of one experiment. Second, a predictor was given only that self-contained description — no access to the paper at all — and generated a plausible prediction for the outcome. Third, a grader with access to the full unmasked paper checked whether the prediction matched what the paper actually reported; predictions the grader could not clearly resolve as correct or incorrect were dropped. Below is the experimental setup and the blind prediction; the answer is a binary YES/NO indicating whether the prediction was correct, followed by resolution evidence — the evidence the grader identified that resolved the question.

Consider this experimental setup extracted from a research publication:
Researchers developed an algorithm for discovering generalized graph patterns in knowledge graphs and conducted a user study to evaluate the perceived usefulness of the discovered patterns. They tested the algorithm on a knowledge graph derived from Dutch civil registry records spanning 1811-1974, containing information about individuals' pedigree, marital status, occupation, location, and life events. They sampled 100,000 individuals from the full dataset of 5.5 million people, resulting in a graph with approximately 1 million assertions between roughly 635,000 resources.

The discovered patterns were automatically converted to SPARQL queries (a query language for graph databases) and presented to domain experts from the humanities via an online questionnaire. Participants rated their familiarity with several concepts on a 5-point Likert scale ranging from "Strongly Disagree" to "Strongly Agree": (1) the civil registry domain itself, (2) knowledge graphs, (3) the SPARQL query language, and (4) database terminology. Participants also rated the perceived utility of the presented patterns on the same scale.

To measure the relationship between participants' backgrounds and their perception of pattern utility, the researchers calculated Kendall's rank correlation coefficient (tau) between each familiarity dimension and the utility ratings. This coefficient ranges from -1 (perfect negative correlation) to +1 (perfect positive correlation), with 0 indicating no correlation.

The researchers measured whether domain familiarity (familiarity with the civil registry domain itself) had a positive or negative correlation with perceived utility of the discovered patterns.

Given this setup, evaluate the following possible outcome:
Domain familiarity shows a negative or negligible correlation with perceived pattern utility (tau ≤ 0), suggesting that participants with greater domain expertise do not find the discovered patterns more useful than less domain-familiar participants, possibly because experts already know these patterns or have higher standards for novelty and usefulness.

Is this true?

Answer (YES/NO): YES